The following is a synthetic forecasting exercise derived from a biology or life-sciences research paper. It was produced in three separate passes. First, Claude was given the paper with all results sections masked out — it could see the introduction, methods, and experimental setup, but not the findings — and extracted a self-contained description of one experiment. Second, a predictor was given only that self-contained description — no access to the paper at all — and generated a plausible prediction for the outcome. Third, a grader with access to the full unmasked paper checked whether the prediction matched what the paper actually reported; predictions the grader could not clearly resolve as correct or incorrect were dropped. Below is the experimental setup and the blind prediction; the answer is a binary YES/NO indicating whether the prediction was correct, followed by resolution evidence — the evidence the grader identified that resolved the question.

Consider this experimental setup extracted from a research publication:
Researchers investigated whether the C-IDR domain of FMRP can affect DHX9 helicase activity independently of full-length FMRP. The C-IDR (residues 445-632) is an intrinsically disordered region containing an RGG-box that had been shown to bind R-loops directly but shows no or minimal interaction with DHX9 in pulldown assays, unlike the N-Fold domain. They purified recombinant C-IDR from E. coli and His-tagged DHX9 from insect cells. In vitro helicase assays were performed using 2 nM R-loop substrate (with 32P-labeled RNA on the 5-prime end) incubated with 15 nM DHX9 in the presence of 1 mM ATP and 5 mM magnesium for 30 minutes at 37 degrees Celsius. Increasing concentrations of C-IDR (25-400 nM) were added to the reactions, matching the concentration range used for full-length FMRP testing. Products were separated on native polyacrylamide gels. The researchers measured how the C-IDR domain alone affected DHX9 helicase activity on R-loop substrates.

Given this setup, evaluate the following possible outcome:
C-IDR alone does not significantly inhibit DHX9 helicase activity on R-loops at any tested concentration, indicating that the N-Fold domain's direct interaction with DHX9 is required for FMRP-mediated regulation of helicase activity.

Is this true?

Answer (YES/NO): YES